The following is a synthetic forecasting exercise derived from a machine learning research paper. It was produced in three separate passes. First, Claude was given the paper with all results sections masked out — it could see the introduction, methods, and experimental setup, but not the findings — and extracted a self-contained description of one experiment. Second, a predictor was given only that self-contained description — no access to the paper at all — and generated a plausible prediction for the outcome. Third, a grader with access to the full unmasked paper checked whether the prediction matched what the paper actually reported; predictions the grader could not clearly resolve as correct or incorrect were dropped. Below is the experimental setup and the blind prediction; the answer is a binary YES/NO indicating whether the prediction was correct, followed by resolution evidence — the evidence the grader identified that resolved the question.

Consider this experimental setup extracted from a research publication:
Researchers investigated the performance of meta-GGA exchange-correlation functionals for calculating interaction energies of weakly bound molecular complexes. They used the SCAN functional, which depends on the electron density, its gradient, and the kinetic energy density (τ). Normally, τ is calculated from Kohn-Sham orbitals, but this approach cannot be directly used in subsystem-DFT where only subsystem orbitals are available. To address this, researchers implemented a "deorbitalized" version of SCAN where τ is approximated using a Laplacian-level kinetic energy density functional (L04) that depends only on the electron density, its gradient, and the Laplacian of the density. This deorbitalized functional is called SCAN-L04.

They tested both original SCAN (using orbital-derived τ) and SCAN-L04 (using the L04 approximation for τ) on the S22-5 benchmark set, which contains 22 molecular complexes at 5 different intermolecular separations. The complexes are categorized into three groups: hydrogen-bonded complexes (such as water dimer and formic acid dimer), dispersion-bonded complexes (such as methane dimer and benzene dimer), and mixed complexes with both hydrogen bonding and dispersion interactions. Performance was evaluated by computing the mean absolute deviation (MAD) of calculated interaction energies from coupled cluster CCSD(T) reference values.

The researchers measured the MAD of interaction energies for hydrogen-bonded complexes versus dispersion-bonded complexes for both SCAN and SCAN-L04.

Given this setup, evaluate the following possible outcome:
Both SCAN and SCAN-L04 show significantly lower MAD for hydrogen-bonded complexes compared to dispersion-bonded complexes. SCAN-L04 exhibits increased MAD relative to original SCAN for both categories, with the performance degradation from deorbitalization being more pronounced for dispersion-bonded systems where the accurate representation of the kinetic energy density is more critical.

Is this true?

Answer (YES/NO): NO